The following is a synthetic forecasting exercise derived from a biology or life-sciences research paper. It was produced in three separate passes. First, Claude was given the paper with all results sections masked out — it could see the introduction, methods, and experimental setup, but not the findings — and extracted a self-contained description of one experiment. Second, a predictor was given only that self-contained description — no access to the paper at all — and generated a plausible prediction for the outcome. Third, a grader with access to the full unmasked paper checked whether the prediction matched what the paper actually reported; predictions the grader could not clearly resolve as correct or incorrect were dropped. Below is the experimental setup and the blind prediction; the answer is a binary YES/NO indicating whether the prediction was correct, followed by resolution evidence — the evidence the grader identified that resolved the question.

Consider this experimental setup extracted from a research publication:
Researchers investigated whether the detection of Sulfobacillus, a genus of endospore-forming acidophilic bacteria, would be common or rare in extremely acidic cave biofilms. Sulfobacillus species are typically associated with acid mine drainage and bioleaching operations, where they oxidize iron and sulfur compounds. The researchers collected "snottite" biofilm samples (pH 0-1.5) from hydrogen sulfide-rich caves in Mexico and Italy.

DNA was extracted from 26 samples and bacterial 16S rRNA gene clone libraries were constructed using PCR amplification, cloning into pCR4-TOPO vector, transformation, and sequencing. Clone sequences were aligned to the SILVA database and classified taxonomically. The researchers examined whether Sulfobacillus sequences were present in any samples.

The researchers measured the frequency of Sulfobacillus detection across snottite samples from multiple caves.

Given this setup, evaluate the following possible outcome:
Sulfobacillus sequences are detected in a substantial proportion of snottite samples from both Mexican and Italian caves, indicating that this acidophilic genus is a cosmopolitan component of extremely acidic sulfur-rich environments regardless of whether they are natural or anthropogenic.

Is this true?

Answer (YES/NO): NO